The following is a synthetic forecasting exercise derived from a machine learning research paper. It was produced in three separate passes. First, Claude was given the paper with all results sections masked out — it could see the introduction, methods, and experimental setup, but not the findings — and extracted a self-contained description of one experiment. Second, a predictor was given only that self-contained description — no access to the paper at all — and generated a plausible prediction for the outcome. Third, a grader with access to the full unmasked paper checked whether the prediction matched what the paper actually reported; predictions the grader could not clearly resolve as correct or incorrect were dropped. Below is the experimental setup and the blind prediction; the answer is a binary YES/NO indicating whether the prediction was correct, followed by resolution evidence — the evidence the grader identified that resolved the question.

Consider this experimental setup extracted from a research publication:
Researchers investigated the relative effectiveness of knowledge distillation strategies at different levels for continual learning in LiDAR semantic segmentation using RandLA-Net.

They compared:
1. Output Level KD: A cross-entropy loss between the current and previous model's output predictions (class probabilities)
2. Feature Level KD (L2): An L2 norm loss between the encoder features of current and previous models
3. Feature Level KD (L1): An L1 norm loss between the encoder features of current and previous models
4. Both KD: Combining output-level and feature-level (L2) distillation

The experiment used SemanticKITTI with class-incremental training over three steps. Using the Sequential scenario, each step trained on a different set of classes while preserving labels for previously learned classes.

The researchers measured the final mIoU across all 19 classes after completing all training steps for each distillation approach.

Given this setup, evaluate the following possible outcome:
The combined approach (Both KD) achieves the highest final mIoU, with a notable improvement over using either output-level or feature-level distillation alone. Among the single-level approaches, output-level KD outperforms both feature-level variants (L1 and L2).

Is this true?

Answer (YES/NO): NO